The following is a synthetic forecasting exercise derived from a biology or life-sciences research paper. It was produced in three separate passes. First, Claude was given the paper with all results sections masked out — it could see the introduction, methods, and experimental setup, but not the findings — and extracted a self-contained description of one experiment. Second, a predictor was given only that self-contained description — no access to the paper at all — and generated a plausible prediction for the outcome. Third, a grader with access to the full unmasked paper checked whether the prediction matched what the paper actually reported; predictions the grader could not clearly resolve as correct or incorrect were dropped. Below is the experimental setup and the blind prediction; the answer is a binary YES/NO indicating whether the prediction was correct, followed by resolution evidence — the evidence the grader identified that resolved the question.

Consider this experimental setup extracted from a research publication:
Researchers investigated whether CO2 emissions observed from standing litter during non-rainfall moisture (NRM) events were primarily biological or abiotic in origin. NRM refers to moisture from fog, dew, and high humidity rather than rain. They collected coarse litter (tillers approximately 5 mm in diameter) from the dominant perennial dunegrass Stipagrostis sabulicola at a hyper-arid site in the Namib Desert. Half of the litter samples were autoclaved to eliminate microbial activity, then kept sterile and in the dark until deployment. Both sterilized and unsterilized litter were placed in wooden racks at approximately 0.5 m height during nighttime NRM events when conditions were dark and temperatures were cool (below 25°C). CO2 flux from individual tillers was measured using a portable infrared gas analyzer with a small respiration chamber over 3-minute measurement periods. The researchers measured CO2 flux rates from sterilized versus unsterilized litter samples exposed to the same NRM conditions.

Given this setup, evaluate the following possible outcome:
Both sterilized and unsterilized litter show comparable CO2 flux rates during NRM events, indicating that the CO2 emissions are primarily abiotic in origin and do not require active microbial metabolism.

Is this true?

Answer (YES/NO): NO